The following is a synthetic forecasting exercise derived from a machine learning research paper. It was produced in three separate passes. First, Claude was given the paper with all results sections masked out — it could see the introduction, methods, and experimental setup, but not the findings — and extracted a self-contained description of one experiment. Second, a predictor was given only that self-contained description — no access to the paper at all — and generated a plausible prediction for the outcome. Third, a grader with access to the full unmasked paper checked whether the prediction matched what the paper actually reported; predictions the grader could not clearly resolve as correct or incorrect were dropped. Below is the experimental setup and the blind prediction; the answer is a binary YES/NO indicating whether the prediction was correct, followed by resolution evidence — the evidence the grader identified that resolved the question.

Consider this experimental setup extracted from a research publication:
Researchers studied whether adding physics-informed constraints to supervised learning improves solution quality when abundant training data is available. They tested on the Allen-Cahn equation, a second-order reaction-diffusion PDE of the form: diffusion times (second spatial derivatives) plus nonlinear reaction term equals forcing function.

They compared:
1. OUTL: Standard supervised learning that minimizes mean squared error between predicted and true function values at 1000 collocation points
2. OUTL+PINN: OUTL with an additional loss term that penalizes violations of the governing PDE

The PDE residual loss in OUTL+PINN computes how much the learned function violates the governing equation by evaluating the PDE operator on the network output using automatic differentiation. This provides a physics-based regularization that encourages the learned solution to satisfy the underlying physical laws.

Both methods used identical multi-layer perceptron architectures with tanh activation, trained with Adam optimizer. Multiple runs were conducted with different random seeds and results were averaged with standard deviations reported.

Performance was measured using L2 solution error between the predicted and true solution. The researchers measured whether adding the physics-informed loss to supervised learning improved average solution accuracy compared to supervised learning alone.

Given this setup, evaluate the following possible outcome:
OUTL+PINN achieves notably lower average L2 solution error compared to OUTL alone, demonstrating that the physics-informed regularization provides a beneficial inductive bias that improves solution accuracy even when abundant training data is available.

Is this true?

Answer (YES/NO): YES